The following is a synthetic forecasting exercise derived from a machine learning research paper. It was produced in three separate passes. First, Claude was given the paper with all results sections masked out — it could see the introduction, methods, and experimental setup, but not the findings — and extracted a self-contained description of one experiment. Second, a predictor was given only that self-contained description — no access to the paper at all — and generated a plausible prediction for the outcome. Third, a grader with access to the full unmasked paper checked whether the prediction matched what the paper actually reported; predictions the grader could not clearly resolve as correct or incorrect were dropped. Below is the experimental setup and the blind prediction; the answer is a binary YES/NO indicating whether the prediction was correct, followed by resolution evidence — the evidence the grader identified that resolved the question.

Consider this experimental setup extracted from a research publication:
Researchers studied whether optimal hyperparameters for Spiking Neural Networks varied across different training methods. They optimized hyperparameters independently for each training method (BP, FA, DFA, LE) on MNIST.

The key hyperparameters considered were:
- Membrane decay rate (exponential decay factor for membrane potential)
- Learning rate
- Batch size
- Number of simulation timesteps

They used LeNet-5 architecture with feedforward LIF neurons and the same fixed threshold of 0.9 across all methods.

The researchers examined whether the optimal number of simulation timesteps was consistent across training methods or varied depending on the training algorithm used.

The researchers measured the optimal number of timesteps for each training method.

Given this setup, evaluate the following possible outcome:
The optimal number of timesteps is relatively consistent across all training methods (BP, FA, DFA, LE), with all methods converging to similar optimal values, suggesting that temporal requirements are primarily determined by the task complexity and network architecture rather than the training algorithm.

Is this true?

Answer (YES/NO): NO